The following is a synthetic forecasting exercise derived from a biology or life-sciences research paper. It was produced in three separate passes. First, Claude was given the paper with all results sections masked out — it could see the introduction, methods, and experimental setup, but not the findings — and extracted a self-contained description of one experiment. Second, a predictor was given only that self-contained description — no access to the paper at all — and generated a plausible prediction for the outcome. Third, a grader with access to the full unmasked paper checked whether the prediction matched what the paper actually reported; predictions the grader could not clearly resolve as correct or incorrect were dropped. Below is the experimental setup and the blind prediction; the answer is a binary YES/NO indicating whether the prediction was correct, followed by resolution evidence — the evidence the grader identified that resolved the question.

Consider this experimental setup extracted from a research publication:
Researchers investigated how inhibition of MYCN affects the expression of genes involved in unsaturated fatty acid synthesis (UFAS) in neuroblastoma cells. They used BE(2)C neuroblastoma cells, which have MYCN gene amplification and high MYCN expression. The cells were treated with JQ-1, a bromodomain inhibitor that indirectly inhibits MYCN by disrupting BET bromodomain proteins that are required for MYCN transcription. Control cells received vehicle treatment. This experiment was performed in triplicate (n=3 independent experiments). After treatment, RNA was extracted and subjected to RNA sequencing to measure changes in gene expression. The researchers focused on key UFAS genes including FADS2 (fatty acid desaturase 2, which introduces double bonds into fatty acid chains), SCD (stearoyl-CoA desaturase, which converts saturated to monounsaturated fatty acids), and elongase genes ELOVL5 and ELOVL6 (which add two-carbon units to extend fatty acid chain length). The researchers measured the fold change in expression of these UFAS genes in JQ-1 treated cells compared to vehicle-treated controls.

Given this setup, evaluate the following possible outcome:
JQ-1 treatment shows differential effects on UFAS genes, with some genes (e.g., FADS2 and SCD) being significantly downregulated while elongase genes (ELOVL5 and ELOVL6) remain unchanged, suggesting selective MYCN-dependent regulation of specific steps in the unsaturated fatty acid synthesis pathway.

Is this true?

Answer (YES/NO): NO